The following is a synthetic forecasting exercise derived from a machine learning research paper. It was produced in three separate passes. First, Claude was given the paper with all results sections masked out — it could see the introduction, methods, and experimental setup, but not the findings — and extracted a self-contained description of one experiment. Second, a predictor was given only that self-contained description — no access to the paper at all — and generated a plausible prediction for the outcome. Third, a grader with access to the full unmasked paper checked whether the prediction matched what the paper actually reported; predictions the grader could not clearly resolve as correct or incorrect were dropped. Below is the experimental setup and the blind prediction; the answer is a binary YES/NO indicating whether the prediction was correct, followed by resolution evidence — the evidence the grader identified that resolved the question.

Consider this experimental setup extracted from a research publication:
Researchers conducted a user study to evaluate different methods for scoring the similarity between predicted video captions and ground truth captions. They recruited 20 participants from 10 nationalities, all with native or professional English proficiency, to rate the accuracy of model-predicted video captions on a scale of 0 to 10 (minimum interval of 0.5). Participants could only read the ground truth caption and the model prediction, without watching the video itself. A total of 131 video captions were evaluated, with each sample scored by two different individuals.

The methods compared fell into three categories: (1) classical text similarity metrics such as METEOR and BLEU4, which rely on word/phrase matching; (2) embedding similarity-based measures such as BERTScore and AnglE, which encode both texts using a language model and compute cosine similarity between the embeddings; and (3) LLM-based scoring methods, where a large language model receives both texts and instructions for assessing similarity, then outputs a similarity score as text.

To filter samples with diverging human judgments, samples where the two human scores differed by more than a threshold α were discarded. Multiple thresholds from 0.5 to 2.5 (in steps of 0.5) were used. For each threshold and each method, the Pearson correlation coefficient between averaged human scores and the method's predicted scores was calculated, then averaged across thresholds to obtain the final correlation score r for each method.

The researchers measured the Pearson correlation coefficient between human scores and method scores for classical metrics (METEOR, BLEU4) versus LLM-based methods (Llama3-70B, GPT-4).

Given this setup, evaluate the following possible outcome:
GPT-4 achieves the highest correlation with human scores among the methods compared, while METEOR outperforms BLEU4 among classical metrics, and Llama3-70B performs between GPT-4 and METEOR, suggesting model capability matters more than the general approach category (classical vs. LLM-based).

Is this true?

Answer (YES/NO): NO